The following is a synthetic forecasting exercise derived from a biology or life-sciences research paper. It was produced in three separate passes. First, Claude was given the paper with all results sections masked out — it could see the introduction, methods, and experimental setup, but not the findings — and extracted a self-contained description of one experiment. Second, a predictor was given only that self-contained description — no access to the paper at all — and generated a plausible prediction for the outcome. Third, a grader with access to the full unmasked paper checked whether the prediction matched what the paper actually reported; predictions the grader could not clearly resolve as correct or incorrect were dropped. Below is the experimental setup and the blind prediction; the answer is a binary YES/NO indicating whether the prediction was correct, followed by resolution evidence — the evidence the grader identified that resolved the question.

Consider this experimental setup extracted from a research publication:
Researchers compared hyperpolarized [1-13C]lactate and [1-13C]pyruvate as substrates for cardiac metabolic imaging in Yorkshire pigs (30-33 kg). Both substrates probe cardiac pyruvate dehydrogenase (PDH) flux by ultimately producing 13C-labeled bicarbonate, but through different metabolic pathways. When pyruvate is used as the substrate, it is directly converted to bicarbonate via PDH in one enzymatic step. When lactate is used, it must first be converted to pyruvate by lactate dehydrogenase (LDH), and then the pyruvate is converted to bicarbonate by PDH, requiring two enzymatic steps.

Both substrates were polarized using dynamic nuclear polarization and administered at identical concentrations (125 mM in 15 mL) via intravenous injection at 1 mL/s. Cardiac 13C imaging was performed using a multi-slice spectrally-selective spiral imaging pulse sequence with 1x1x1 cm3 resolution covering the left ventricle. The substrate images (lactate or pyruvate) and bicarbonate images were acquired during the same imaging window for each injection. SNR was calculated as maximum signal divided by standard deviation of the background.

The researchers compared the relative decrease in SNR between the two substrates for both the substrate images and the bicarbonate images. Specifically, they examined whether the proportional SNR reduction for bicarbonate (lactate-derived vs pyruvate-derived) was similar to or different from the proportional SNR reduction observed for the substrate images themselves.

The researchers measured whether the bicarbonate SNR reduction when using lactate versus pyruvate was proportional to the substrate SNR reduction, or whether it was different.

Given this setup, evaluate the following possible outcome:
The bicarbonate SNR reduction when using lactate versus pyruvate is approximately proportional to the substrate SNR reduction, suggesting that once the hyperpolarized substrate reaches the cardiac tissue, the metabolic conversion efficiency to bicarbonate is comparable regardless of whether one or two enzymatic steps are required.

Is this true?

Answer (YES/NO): NO